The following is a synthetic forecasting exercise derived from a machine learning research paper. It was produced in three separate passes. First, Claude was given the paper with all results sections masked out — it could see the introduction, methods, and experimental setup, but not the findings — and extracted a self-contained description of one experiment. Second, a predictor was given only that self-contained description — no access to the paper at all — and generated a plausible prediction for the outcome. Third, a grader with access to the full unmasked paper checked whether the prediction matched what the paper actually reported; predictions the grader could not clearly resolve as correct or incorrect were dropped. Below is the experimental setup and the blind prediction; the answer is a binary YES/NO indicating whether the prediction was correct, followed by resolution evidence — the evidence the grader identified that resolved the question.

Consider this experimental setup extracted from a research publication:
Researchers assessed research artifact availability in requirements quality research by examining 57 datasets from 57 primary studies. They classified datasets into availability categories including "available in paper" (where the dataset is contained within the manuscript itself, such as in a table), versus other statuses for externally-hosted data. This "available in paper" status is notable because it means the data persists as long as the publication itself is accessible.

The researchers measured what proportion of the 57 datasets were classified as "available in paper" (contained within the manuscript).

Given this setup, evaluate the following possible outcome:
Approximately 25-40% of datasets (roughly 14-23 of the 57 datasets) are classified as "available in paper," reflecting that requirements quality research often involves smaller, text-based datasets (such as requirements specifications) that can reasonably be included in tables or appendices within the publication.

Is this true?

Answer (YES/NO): NO